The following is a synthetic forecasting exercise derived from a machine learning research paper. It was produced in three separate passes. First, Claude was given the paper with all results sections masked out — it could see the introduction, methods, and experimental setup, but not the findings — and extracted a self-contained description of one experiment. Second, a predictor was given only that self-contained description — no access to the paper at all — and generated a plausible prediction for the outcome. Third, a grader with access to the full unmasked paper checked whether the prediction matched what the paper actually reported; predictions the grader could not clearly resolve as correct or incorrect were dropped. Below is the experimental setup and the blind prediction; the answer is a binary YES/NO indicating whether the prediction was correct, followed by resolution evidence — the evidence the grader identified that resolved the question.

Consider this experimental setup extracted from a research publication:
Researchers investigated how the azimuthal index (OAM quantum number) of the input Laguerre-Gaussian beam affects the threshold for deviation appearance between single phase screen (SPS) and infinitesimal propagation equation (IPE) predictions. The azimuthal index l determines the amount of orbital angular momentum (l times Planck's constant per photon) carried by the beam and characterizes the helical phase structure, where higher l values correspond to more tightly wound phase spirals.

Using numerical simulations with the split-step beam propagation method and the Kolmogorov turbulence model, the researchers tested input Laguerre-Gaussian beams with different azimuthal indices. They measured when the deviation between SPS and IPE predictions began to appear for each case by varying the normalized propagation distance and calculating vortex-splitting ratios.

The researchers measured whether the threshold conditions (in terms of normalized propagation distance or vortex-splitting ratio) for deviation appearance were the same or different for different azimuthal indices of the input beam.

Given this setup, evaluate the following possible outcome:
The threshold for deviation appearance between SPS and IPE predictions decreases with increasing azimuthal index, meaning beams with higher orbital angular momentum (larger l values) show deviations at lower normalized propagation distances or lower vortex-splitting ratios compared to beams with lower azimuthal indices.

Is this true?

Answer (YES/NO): NO